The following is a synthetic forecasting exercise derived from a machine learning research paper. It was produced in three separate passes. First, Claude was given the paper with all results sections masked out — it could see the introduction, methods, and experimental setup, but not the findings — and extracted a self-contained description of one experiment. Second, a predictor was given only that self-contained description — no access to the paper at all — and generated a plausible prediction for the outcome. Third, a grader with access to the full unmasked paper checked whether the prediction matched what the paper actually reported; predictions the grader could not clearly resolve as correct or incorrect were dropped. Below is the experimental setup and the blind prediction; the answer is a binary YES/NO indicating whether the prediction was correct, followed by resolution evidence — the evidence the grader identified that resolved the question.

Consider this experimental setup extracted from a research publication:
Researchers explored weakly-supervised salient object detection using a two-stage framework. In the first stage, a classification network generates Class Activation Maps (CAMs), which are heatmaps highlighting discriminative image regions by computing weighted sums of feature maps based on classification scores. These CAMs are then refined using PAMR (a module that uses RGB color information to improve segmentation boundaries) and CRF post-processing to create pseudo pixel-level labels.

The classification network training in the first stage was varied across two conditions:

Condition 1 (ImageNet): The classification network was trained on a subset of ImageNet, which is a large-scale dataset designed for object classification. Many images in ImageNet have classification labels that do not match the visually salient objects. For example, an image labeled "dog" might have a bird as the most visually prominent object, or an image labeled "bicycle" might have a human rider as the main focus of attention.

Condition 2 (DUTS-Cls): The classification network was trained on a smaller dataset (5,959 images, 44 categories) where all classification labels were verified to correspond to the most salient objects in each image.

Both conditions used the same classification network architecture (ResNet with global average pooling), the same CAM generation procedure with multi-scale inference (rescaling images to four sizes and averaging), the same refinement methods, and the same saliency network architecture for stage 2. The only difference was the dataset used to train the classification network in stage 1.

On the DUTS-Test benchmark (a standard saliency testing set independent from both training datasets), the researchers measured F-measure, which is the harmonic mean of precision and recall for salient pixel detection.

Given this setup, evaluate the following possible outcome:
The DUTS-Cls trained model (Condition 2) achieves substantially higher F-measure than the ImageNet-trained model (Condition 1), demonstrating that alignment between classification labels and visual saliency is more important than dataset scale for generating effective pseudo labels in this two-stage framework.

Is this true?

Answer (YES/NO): NO